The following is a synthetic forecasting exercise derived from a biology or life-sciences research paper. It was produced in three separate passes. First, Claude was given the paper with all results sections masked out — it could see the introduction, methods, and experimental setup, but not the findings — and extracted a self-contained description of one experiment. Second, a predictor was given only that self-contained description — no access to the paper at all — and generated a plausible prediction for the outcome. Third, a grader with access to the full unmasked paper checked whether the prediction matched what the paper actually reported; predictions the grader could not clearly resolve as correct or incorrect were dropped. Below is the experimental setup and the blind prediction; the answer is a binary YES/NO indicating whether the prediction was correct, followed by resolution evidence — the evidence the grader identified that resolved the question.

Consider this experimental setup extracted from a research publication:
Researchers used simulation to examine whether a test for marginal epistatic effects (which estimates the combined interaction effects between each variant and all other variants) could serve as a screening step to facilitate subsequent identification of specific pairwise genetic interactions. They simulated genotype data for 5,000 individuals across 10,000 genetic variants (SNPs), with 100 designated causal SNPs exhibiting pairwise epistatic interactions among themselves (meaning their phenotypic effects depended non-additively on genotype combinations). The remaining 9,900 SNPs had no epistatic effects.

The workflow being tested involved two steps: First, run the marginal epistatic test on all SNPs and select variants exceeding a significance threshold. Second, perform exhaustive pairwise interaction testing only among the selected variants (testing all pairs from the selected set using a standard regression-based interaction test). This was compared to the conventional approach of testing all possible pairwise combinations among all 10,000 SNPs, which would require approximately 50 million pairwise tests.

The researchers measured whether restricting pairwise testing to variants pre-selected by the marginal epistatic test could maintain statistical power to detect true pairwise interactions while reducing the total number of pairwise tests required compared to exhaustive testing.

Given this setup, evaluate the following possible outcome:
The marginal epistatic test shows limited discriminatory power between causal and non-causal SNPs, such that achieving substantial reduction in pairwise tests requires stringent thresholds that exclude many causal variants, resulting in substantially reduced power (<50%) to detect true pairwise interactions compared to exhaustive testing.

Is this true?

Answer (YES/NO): NO